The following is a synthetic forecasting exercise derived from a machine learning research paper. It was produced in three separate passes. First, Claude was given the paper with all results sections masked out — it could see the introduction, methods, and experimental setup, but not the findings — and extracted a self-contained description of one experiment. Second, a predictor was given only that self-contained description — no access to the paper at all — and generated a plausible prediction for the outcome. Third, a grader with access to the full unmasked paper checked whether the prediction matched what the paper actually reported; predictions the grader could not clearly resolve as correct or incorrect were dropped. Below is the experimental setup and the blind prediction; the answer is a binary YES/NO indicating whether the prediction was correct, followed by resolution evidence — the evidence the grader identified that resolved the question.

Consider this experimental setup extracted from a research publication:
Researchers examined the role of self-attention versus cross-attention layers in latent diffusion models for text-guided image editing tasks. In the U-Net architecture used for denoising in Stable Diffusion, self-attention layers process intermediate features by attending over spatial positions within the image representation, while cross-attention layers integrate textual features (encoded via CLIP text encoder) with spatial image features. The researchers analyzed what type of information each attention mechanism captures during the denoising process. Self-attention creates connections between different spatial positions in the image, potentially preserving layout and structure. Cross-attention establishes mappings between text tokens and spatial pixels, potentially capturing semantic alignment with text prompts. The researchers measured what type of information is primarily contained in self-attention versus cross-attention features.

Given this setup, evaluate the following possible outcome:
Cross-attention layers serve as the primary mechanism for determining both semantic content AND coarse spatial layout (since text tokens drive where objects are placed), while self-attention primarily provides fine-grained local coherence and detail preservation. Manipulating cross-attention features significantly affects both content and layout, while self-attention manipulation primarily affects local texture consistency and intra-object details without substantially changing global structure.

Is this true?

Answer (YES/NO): NO